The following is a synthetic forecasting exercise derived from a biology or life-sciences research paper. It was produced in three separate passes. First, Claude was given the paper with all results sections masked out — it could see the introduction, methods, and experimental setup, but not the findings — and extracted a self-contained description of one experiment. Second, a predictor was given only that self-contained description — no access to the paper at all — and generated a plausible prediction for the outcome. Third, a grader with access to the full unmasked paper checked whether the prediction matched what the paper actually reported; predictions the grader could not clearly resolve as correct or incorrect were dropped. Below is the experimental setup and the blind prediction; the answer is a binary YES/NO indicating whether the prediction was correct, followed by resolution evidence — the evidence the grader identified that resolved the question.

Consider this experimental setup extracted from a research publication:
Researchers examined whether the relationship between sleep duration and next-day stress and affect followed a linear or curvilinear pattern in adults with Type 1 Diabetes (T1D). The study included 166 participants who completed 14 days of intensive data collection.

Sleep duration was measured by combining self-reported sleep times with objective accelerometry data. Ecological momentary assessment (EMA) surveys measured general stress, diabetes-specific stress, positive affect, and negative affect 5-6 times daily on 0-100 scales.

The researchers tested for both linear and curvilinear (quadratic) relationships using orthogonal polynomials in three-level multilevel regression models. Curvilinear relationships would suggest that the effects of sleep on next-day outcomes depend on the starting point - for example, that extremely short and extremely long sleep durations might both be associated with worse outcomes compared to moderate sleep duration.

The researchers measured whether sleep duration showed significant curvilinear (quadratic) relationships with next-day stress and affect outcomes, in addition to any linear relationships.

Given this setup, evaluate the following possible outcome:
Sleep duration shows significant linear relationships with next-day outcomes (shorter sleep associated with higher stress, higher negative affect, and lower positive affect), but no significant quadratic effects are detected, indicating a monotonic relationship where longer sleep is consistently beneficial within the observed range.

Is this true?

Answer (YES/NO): NO